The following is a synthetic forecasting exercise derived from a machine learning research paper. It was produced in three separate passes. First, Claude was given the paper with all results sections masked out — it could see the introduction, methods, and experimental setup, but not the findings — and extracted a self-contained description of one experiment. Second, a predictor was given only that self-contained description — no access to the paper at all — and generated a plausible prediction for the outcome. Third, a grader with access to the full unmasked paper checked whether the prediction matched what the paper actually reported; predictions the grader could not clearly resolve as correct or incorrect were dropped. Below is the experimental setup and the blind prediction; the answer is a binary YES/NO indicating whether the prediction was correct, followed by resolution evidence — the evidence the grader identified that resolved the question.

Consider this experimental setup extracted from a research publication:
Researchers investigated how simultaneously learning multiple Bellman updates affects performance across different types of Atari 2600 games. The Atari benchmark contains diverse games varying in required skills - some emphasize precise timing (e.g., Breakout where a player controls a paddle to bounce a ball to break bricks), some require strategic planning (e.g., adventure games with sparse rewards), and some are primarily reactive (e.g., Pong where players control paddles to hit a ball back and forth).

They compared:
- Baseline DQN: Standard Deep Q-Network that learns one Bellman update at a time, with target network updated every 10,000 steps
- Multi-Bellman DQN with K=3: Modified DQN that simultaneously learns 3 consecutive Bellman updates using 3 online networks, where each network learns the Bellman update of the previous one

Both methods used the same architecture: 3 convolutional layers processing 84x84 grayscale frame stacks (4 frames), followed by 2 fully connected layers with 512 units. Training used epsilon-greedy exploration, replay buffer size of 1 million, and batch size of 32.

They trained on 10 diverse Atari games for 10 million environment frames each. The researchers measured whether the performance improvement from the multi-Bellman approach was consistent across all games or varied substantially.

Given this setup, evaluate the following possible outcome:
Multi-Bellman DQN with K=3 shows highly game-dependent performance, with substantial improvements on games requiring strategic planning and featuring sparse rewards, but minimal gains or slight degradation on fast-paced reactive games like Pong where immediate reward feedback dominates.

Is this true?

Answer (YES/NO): NO